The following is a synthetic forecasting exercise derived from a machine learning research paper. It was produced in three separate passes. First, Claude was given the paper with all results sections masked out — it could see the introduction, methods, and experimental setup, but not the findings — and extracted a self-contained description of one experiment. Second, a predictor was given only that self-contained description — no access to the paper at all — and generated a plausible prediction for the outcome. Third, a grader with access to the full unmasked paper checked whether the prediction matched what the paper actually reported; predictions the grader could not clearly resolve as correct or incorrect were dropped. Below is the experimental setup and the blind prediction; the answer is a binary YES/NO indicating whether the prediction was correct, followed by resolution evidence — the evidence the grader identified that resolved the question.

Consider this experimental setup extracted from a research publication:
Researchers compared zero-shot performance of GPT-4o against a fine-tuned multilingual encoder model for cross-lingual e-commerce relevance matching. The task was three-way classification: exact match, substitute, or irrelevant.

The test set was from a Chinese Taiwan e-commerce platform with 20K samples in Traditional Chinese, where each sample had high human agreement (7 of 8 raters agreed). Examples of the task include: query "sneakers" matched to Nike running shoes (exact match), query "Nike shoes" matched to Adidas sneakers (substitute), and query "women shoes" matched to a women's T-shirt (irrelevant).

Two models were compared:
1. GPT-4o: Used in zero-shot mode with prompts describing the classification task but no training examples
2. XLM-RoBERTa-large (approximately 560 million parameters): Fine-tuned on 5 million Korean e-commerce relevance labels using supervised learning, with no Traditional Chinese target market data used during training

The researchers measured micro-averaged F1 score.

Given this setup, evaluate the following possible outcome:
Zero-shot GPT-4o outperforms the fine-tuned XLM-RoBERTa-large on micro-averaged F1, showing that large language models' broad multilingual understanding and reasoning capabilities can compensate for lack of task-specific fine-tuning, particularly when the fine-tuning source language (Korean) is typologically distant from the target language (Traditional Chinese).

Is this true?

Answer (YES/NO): YES